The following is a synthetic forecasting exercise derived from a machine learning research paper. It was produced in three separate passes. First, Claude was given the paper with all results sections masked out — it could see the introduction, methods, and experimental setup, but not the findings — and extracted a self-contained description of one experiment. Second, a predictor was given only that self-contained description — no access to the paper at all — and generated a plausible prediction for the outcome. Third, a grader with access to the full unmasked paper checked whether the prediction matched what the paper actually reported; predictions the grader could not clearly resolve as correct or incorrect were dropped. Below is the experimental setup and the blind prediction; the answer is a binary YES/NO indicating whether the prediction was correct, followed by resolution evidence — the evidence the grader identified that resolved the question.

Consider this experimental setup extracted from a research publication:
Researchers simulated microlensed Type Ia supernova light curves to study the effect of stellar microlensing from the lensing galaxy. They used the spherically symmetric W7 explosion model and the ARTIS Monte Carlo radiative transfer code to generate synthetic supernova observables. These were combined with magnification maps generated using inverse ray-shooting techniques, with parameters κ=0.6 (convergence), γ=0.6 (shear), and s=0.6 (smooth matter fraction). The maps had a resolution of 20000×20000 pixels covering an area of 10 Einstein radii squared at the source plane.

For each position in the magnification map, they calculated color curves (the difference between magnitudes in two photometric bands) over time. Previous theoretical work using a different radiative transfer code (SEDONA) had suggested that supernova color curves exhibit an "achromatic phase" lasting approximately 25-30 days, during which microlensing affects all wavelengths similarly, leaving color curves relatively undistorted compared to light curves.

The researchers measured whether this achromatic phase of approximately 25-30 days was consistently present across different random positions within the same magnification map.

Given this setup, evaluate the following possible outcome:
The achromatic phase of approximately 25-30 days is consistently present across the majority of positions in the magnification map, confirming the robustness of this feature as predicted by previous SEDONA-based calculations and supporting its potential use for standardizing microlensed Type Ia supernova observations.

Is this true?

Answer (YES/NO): NO